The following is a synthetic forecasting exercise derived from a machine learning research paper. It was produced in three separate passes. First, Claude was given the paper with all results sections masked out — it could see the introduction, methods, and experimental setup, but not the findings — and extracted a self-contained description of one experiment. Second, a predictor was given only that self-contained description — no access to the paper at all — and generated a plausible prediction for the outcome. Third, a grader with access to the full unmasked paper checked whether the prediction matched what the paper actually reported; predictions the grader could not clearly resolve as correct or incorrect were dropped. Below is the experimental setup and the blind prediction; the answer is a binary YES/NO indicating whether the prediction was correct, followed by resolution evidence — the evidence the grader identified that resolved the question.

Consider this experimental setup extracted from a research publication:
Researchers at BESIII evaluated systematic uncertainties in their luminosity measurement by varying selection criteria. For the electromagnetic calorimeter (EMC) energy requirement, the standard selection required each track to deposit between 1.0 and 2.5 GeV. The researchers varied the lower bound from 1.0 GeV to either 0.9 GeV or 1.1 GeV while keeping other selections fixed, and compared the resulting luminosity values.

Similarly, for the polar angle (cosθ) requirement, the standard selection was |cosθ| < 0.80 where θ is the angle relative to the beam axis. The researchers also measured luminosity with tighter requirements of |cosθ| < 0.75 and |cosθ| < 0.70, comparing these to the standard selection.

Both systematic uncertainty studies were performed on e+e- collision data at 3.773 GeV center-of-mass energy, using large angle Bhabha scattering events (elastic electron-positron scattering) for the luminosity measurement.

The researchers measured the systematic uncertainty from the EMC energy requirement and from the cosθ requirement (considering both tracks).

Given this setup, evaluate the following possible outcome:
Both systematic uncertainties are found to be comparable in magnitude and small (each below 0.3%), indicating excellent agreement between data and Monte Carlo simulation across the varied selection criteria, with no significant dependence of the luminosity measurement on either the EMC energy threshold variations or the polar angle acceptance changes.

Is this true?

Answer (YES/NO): YES